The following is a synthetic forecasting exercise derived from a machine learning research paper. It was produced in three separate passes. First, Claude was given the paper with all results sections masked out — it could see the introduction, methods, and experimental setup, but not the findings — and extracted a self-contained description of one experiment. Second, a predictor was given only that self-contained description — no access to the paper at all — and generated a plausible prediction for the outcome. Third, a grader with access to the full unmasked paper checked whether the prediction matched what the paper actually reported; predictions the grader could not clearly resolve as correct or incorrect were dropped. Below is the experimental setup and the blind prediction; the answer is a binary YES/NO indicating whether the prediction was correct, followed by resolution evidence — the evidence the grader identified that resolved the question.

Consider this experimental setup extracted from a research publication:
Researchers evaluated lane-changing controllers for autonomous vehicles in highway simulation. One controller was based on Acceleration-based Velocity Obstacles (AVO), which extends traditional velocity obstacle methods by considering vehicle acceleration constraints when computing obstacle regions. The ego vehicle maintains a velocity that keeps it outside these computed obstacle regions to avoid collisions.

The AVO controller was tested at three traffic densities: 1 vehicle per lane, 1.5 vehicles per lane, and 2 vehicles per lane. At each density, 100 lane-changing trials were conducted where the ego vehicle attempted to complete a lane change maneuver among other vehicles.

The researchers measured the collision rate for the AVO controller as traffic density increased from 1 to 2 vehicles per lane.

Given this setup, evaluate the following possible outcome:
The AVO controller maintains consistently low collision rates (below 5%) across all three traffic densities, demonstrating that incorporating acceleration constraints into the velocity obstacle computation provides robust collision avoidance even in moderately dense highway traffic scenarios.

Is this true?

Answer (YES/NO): NO